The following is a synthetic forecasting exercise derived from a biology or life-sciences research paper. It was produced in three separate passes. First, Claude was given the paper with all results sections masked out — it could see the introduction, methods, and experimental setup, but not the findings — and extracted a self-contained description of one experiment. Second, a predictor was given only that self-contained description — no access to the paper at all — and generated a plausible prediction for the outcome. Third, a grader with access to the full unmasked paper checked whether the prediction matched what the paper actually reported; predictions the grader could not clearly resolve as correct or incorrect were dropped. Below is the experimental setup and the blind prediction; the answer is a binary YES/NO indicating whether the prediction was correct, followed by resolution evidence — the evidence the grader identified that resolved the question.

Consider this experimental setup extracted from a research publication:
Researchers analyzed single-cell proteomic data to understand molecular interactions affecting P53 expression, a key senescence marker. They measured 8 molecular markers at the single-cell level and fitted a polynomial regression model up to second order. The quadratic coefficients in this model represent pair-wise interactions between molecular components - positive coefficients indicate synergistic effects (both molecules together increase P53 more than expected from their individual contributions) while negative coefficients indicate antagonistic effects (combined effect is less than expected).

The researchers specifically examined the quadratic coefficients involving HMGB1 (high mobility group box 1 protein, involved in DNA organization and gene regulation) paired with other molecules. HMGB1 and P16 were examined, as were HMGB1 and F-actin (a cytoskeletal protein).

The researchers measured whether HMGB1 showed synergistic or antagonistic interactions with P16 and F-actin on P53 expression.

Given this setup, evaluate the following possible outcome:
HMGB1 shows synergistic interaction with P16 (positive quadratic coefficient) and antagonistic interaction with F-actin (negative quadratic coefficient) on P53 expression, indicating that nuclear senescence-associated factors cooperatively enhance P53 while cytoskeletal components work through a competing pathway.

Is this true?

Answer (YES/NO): YES